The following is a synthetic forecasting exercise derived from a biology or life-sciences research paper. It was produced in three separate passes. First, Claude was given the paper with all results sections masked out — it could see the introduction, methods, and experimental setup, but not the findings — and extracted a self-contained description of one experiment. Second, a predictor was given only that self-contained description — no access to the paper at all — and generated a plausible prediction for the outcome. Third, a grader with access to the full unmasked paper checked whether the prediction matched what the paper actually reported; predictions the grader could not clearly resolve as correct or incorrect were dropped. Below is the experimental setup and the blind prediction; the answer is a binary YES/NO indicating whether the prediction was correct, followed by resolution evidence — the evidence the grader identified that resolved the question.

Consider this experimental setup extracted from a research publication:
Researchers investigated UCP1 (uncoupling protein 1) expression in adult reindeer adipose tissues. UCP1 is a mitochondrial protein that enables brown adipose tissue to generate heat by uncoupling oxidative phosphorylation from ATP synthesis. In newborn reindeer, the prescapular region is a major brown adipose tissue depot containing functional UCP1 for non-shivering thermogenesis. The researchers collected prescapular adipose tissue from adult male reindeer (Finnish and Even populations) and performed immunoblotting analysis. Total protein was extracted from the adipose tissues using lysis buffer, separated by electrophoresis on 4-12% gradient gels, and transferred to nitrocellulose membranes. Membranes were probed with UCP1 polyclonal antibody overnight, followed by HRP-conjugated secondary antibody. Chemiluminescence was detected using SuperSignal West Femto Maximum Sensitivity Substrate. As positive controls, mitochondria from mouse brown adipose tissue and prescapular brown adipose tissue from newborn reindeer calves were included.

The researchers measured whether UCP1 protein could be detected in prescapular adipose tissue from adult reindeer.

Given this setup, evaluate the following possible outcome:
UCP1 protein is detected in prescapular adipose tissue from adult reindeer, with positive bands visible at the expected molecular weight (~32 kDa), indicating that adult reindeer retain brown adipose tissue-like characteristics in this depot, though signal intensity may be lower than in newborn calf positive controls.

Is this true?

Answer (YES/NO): YES